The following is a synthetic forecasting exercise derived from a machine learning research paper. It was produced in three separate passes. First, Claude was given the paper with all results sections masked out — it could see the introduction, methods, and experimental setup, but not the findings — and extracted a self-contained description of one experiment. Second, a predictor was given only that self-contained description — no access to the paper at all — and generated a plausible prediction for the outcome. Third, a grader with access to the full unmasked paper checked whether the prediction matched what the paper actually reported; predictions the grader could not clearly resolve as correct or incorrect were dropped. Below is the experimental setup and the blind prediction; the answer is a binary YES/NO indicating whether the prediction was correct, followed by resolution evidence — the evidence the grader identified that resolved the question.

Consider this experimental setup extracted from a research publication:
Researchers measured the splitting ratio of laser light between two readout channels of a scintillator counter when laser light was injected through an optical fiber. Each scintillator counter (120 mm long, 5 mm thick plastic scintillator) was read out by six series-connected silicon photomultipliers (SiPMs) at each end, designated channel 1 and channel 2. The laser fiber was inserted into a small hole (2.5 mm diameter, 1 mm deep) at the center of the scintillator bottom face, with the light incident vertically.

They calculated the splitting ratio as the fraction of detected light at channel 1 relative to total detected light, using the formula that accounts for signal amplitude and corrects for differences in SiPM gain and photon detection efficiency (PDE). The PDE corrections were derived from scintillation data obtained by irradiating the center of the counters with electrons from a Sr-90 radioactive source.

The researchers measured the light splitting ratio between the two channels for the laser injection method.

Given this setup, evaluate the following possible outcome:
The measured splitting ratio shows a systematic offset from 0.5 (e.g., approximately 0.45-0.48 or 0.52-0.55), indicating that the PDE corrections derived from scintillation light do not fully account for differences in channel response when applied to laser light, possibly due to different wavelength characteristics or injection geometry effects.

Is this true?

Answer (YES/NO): NO